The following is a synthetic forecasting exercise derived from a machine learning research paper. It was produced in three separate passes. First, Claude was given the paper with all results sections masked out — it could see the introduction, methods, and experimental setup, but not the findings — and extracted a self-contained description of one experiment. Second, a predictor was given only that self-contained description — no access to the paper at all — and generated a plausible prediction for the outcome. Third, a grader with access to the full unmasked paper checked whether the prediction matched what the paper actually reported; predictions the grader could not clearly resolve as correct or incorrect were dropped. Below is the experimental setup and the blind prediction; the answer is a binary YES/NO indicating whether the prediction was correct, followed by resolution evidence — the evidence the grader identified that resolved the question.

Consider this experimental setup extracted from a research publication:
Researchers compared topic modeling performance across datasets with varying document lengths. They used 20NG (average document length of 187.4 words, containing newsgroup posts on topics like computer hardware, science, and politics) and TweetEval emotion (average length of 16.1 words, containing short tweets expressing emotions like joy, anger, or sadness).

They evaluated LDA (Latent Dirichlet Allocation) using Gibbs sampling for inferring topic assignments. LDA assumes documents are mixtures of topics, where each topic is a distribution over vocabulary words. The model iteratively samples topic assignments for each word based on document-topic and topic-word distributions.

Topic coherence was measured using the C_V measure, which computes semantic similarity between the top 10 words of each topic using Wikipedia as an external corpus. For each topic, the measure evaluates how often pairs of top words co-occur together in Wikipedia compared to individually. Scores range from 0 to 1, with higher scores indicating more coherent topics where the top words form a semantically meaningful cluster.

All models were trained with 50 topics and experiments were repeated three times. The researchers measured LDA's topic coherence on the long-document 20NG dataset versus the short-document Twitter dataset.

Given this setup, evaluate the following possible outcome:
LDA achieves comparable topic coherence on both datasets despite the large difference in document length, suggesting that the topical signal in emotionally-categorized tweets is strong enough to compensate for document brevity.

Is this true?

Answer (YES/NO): NO